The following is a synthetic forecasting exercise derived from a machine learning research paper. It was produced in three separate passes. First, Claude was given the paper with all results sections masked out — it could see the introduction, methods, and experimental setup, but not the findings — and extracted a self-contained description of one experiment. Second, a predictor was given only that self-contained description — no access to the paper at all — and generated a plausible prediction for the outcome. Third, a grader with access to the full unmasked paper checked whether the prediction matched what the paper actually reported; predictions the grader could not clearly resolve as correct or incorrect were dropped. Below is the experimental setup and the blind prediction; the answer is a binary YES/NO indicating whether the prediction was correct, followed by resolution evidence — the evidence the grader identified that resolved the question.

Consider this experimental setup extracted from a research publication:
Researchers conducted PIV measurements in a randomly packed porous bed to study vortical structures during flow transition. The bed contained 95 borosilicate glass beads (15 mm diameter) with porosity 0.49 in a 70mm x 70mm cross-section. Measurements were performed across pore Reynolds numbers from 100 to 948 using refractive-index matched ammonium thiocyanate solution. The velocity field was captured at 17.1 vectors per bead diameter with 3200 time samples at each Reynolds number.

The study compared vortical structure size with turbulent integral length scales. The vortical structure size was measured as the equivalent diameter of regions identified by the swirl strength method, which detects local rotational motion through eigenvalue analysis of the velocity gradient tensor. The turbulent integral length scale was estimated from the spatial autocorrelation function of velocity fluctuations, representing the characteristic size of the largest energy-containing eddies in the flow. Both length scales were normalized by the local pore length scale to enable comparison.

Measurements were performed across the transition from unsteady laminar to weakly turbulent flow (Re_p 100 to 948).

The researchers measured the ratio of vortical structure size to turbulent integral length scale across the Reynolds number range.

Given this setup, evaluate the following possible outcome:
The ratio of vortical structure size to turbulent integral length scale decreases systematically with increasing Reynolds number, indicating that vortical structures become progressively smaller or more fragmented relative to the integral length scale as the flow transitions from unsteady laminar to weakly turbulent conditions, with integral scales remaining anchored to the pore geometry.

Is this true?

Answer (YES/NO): YES